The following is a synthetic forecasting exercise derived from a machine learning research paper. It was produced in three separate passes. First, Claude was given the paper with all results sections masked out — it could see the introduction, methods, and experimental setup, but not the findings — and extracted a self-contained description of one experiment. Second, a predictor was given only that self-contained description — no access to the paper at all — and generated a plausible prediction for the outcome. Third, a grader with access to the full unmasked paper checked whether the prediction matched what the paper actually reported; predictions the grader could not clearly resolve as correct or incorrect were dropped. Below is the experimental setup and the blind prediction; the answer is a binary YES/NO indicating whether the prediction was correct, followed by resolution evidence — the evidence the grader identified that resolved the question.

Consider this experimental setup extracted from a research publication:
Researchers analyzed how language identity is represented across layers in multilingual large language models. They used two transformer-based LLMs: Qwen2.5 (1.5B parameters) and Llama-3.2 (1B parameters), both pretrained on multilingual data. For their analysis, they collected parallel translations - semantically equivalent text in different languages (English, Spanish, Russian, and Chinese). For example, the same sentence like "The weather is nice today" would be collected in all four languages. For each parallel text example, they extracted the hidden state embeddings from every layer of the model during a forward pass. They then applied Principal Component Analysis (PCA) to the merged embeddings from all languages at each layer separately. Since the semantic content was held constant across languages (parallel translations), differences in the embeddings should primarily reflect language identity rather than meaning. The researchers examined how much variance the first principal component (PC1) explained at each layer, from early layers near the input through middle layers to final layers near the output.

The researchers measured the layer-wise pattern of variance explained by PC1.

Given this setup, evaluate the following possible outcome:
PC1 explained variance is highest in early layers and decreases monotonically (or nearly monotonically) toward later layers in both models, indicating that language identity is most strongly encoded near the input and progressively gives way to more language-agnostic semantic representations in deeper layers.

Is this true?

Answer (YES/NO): NO